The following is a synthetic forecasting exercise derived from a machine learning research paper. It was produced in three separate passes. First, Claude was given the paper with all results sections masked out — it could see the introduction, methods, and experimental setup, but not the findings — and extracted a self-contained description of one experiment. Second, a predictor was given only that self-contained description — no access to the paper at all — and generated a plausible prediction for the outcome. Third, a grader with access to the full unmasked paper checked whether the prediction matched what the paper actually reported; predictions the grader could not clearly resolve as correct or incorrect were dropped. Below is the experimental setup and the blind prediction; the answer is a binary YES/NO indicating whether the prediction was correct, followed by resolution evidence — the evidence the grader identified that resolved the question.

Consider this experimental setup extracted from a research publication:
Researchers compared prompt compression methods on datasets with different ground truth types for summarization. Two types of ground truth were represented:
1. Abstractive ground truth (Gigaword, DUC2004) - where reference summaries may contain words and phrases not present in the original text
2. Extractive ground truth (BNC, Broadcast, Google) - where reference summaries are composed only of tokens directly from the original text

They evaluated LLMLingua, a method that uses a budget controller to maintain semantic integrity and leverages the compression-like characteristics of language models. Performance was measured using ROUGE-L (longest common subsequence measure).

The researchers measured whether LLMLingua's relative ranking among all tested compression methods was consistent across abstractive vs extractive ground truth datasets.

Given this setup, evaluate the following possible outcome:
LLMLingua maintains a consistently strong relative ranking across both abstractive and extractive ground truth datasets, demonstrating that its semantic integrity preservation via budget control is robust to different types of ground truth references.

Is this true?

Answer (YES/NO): YES